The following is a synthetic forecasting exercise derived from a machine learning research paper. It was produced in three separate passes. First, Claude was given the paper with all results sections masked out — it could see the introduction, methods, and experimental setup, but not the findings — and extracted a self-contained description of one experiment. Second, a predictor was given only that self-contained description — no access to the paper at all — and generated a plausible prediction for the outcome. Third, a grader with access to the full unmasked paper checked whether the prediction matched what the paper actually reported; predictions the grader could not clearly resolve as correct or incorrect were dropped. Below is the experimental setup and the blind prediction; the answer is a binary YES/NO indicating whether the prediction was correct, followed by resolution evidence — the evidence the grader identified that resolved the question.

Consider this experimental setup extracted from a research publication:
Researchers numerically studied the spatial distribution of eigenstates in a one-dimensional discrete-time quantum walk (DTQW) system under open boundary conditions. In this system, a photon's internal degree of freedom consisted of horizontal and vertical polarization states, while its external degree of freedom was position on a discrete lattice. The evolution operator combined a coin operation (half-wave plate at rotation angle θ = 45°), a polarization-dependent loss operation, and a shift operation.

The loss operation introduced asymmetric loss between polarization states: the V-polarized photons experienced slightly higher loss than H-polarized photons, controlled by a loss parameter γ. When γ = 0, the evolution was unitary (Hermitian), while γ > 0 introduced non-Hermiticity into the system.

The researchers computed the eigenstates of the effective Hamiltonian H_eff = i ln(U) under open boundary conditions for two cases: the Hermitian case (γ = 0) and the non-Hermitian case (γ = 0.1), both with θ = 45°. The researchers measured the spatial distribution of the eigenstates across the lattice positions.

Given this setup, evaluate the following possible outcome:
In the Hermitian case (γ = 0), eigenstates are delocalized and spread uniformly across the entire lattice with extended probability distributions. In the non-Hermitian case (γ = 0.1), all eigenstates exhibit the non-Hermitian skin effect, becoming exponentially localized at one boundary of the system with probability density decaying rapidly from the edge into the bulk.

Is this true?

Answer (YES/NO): NO